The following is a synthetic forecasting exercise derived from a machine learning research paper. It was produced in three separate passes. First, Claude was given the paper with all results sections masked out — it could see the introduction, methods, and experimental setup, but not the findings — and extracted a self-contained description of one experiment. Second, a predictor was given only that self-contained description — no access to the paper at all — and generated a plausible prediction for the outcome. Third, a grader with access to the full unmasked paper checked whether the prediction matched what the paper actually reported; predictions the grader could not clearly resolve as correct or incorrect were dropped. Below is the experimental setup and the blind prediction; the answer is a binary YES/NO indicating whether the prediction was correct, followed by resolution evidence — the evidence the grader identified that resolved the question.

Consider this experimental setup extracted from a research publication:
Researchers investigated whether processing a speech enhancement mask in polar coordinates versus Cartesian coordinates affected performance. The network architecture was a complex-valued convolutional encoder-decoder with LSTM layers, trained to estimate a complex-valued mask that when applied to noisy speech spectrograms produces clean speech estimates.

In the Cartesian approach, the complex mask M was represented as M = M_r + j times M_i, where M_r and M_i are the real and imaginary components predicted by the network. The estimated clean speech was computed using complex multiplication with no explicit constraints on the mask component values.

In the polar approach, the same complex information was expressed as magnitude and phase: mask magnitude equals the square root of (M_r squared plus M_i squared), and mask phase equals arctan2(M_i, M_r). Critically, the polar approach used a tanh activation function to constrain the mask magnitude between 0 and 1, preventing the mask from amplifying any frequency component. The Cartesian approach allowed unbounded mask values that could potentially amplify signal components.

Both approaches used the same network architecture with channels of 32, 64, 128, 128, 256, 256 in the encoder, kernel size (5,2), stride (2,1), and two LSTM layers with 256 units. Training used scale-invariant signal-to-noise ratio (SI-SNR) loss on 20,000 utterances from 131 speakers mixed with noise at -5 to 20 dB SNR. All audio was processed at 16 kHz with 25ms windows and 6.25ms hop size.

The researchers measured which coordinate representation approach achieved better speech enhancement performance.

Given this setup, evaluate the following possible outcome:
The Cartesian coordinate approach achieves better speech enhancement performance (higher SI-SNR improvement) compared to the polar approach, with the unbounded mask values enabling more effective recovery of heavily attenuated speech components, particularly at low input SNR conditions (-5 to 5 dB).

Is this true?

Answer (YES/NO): NO